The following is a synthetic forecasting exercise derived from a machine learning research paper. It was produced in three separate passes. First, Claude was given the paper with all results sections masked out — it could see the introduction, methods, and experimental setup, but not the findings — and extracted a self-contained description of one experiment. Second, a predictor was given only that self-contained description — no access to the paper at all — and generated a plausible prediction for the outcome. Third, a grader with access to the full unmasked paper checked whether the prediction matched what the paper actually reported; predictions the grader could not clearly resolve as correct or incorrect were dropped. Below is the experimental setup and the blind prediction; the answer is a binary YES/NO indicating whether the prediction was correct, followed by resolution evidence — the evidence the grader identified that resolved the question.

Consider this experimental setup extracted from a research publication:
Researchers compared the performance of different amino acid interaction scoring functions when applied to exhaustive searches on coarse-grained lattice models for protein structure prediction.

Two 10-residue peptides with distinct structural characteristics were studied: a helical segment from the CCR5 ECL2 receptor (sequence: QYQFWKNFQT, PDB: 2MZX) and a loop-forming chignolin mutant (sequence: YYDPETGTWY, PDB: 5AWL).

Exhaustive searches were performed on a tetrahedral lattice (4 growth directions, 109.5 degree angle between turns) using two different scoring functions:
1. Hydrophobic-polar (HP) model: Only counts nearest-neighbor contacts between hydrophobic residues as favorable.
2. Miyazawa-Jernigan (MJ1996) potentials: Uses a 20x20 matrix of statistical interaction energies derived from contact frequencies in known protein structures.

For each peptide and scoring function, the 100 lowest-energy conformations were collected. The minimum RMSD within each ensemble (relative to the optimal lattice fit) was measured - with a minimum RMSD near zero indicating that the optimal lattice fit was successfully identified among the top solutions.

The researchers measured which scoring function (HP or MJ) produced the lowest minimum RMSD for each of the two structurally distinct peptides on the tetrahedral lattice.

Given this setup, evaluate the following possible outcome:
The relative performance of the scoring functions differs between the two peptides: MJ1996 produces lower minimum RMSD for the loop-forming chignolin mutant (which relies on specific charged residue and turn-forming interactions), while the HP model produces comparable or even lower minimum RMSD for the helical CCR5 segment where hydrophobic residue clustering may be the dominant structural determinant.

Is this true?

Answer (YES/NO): YES